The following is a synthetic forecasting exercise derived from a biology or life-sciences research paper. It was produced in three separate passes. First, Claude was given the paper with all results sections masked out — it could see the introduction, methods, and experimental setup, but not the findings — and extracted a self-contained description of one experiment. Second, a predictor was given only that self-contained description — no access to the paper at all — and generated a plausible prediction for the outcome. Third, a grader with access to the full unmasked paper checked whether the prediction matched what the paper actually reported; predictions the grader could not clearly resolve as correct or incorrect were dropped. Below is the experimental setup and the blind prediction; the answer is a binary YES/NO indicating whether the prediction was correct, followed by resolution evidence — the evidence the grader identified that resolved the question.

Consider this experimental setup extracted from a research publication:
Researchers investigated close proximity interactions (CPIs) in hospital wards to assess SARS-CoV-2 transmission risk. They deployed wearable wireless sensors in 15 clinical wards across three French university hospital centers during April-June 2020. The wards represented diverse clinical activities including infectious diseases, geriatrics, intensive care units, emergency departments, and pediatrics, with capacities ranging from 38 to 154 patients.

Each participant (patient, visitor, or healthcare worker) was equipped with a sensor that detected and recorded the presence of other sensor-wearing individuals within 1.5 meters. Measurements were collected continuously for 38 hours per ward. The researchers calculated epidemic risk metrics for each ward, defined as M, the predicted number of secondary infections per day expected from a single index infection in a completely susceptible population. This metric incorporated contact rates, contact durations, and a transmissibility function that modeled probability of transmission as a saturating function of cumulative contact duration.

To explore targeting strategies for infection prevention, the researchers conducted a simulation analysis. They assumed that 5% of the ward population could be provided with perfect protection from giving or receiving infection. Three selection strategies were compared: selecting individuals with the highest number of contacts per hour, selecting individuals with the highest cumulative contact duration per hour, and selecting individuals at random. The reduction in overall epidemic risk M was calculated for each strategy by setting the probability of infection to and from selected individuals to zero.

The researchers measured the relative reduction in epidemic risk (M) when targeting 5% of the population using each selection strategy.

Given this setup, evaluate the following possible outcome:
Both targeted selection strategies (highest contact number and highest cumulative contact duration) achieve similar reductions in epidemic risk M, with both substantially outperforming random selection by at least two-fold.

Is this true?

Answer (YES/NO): NO